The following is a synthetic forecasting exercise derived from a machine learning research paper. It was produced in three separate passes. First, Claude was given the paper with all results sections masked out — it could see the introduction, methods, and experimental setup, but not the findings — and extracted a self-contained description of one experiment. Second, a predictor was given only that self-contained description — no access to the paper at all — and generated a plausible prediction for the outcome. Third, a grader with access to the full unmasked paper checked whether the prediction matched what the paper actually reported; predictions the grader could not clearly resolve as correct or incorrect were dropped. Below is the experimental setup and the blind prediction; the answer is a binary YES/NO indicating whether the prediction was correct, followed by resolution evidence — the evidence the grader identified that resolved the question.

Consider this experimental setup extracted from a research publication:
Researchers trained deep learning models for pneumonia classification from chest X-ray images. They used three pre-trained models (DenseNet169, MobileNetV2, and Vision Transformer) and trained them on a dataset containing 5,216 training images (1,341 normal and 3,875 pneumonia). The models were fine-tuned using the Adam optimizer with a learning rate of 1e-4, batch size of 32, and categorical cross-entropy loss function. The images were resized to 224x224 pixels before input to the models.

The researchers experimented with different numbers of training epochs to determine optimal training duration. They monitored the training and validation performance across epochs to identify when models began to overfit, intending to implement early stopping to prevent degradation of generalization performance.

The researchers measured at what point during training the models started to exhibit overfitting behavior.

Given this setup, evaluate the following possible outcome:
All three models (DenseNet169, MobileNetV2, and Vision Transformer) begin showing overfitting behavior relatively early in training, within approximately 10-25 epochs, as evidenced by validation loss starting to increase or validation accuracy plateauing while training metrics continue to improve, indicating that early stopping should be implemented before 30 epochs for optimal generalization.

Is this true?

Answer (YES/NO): YES